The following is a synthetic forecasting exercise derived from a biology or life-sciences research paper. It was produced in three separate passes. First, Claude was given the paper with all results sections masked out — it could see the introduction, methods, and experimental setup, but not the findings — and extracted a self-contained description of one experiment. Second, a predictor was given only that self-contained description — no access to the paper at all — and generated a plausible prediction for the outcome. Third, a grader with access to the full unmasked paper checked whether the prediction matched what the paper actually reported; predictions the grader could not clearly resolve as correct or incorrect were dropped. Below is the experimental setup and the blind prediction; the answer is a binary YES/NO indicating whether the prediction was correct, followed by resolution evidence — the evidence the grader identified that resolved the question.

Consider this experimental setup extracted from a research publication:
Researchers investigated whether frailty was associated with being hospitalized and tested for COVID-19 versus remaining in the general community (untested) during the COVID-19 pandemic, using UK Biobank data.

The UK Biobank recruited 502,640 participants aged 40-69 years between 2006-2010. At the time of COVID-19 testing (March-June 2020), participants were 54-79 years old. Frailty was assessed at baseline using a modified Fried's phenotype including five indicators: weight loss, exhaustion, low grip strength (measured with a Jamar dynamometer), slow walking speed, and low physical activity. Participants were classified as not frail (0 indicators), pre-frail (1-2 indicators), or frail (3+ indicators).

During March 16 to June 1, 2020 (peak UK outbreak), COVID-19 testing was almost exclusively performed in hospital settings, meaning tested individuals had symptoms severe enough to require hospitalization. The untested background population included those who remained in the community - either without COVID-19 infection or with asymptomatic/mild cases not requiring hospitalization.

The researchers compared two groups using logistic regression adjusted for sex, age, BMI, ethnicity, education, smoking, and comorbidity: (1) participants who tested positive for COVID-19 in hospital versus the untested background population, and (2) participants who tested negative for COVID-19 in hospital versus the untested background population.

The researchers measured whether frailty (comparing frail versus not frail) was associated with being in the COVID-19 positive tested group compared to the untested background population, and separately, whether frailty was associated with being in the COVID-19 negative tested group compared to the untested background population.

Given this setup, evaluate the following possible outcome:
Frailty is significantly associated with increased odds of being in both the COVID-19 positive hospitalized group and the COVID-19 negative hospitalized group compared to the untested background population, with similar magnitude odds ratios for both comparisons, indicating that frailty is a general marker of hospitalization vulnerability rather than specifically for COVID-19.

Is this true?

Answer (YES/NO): YES